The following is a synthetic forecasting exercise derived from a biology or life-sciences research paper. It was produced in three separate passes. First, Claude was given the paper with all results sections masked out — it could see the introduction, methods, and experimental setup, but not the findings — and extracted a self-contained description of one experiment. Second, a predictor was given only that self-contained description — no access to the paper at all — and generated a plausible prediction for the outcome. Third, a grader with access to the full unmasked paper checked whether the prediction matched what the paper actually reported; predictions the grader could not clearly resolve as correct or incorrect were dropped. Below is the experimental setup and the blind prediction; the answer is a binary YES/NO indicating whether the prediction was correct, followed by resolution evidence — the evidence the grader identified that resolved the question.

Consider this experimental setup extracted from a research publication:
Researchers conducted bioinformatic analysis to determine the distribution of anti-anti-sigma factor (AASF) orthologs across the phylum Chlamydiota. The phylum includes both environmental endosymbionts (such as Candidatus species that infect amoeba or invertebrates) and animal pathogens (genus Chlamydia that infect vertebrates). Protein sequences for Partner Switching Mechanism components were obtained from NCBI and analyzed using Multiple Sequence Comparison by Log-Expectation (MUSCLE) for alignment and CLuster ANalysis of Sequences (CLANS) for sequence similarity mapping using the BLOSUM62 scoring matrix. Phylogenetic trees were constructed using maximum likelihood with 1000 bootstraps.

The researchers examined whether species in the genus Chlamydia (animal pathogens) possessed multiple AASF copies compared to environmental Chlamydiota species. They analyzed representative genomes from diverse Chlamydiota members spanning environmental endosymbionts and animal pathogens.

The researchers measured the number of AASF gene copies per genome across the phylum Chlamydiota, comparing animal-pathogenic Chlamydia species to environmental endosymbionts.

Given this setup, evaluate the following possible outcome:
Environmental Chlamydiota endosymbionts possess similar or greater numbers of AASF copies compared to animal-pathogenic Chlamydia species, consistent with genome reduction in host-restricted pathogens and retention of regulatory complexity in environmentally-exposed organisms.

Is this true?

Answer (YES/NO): NO